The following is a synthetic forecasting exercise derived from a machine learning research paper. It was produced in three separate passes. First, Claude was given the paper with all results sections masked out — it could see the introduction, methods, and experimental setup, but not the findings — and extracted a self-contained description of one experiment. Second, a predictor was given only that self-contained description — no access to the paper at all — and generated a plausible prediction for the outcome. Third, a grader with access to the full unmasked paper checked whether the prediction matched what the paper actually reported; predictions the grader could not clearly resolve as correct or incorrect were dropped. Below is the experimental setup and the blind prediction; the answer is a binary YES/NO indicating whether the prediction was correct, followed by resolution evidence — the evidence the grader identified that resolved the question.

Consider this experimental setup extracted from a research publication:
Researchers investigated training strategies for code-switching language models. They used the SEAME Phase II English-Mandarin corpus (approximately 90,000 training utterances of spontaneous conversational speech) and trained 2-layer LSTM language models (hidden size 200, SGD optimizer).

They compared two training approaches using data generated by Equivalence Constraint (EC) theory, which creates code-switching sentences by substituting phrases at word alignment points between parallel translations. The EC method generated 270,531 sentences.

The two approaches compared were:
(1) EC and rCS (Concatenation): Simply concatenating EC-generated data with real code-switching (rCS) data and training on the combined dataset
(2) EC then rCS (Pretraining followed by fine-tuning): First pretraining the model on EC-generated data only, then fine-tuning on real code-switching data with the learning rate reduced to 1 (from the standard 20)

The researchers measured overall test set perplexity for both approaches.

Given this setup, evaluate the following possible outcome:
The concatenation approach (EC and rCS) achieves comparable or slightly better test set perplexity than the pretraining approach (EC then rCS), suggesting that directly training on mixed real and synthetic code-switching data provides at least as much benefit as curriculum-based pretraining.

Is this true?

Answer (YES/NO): NO